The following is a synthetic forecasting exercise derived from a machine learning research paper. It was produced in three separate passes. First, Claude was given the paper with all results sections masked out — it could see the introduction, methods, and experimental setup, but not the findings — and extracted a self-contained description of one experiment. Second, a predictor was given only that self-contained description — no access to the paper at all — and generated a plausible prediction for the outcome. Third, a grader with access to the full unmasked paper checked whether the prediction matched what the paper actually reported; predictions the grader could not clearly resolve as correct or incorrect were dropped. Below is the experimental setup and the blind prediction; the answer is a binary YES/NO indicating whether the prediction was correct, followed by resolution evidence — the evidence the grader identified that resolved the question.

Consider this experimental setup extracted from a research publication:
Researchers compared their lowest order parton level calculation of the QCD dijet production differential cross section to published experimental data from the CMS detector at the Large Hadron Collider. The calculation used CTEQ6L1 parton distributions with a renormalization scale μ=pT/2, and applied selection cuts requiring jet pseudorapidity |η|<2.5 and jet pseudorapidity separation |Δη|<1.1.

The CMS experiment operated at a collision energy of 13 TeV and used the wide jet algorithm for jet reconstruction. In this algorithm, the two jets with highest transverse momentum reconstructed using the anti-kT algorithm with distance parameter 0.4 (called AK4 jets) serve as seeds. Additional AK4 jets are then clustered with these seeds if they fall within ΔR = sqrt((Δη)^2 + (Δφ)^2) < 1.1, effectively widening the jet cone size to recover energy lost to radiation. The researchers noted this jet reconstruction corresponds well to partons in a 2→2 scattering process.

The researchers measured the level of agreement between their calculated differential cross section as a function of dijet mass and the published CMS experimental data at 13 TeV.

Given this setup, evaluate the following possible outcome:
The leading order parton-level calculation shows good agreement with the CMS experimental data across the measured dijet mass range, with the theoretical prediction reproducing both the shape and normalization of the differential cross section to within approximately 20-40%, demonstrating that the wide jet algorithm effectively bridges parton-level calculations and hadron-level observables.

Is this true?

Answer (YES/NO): NO